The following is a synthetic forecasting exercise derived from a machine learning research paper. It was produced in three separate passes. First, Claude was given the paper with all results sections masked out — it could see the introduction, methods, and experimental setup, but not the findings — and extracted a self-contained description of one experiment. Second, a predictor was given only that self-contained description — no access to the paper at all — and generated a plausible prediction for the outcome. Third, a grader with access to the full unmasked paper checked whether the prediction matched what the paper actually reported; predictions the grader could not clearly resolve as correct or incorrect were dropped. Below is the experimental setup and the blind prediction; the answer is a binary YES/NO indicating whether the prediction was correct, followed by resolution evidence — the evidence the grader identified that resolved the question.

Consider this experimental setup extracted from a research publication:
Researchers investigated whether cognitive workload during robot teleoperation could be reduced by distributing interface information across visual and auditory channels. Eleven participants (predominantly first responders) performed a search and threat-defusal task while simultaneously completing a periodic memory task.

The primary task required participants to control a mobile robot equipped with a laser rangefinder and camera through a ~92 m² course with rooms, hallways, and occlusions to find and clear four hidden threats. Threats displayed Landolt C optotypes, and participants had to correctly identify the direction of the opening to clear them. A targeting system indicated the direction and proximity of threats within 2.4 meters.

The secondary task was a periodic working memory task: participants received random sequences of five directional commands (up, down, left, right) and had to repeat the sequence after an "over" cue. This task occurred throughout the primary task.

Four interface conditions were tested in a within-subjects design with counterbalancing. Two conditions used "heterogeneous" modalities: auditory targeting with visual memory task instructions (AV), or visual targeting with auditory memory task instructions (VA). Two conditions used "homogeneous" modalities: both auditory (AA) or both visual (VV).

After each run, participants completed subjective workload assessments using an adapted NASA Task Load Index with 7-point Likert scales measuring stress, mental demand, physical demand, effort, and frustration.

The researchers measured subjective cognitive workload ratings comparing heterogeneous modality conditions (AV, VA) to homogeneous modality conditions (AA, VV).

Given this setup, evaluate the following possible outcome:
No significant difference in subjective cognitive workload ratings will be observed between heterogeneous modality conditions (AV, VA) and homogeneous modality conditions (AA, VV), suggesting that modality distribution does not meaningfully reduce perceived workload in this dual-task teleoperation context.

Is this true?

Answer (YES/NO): YES